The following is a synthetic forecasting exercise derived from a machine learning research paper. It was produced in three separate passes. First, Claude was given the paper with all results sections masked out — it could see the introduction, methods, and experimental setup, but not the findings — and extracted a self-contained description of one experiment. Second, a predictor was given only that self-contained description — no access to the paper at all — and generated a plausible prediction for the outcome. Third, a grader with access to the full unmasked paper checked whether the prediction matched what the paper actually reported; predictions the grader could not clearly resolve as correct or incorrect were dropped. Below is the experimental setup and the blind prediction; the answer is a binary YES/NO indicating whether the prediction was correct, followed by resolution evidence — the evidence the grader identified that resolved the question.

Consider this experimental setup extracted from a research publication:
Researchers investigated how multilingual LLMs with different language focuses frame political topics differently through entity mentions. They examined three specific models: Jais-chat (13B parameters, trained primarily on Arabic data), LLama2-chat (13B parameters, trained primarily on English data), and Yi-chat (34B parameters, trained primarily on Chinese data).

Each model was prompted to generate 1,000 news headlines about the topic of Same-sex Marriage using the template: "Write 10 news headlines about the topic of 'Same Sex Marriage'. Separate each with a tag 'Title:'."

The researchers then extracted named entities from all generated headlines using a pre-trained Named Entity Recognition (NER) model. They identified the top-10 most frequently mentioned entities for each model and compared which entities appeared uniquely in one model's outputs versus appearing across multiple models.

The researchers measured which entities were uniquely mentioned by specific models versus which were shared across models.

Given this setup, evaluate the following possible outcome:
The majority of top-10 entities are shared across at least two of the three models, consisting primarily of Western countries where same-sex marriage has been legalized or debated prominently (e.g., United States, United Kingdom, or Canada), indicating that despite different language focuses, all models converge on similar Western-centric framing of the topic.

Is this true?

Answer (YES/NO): NO